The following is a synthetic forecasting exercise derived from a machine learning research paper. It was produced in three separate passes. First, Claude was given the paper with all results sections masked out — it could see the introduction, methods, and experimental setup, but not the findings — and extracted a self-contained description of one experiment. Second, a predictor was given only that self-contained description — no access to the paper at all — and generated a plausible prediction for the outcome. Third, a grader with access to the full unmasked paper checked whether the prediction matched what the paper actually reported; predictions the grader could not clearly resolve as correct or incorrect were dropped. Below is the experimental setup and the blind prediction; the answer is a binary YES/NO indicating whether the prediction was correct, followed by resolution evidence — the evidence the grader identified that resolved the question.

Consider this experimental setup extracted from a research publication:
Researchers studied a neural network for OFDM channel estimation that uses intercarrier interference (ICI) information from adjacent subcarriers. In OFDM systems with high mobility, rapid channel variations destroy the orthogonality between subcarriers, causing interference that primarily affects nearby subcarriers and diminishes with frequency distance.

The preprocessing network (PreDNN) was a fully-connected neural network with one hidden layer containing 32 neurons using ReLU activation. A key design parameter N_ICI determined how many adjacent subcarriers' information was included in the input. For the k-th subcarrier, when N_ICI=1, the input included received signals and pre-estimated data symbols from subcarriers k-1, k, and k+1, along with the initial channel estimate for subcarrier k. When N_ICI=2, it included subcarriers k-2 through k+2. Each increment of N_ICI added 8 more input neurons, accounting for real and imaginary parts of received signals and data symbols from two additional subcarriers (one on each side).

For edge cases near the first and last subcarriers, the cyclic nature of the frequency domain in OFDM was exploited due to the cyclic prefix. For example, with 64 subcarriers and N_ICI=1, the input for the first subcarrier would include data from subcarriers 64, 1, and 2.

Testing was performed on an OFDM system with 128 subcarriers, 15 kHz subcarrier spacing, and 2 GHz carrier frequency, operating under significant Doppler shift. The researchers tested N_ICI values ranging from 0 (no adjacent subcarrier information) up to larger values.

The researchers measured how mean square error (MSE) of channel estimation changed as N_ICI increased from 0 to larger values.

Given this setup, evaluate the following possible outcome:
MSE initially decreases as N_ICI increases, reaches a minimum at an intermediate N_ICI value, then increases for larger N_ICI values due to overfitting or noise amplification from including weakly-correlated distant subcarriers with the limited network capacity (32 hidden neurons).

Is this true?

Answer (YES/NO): NO